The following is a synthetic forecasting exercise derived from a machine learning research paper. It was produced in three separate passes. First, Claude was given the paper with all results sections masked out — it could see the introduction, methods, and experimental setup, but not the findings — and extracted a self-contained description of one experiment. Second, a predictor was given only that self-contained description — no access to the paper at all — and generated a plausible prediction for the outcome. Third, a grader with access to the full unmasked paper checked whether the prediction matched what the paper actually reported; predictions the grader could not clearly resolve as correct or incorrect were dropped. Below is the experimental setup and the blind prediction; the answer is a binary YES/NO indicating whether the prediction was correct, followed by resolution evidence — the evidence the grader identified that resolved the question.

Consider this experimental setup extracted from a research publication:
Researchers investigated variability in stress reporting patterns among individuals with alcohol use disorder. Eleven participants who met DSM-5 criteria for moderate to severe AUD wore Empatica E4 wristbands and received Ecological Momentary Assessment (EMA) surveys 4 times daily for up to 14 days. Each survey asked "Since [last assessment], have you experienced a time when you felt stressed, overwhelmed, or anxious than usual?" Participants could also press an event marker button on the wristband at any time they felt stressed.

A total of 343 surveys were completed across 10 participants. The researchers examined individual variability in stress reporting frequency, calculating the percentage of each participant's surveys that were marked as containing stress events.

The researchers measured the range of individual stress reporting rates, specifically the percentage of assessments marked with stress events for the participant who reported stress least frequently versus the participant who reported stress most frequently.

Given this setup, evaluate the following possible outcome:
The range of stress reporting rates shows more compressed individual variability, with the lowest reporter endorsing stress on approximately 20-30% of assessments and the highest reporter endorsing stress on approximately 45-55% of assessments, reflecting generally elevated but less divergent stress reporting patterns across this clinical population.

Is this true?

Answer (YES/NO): NO